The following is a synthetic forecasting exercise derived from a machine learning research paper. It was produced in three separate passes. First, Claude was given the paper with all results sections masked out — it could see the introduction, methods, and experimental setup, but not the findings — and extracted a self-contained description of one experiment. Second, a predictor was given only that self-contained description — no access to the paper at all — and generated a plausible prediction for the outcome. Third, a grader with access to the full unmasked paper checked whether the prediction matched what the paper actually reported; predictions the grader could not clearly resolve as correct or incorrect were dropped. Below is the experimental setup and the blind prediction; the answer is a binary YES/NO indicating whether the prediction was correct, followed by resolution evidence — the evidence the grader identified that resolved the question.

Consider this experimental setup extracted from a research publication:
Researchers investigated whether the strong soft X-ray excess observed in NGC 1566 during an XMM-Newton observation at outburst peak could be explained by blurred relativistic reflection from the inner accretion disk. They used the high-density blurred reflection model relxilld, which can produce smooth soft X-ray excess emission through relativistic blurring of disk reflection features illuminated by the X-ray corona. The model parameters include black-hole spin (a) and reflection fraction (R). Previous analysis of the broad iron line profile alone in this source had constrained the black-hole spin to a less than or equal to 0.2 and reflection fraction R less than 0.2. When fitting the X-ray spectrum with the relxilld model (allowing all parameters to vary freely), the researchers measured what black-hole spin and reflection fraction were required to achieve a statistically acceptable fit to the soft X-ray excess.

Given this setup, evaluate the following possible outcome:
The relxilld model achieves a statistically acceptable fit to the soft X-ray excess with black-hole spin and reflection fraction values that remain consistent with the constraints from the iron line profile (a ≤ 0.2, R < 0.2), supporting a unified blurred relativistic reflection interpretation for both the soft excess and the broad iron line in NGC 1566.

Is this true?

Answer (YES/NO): NO